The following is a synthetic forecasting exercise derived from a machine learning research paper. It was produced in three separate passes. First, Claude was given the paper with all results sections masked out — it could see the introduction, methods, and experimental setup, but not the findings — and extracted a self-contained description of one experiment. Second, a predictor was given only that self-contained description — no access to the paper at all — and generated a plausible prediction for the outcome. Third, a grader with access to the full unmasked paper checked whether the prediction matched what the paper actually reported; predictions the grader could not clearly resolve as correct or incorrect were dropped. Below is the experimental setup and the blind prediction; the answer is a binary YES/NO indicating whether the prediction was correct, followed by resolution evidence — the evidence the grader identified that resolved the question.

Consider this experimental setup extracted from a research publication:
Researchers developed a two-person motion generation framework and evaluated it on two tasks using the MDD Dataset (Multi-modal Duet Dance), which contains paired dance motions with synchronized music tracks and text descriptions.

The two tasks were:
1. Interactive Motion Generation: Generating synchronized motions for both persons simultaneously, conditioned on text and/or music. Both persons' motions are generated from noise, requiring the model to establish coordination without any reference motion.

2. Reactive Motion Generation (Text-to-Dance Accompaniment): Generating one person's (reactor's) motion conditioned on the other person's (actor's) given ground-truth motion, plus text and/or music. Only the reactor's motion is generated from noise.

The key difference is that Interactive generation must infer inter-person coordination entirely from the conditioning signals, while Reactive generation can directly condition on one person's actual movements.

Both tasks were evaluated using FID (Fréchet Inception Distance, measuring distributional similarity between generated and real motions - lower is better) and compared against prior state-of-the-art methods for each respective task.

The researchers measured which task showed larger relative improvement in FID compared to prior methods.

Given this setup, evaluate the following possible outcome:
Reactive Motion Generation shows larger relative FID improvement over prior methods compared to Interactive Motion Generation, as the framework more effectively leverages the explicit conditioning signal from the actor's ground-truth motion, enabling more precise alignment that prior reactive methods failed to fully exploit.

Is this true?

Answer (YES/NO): NO